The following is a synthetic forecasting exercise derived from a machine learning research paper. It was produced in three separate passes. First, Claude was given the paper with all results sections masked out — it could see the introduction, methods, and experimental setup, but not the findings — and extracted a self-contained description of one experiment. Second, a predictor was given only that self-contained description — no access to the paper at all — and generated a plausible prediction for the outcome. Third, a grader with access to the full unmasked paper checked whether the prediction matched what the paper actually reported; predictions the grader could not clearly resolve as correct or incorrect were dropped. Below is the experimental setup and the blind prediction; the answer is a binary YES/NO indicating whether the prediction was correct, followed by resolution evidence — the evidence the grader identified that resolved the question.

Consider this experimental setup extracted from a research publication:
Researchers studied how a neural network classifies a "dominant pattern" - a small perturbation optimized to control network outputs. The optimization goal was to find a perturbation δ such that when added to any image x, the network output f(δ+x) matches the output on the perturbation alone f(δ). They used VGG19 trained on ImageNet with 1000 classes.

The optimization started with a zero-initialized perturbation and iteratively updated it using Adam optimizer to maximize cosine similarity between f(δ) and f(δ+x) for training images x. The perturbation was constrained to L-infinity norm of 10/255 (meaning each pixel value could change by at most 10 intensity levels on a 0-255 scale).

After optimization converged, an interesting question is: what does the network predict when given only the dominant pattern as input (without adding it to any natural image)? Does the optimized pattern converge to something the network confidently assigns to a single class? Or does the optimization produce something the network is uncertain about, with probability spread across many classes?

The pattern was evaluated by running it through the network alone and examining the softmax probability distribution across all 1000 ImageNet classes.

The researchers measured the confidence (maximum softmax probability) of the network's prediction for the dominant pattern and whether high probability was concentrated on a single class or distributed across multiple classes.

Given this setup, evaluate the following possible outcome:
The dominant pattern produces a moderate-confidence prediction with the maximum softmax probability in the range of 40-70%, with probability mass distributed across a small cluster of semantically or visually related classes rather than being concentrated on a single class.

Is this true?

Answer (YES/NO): NO